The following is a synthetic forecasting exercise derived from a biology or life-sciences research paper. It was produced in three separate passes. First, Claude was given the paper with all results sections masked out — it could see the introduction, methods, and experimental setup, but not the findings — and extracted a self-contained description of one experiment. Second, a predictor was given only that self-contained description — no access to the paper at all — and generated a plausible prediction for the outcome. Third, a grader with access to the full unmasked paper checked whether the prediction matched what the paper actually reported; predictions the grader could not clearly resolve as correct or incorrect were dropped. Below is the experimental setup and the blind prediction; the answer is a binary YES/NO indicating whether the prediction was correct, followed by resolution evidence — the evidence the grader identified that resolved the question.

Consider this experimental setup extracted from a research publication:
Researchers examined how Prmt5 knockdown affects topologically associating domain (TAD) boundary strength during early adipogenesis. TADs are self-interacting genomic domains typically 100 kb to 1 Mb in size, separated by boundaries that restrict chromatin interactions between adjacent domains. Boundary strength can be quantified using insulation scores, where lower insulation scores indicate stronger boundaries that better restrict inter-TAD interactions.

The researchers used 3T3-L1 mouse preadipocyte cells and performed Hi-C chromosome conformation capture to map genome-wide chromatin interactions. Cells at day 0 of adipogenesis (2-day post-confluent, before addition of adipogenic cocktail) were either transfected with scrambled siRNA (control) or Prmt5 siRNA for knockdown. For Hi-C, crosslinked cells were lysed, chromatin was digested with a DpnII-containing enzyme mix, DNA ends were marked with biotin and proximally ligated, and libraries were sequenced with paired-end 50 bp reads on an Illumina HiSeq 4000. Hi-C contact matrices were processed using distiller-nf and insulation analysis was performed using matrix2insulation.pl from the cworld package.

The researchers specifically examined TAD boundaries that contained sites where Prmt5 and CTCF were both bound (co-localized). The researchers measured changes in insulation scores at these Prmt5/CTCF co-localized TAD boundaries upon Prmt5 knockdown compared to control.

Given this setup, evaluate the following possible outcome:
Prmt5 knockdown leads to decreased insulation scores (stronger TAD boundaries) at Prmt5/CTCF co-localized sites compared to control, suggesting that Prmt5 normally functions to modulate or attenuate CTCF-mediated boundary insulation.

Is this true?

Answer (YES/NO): NO